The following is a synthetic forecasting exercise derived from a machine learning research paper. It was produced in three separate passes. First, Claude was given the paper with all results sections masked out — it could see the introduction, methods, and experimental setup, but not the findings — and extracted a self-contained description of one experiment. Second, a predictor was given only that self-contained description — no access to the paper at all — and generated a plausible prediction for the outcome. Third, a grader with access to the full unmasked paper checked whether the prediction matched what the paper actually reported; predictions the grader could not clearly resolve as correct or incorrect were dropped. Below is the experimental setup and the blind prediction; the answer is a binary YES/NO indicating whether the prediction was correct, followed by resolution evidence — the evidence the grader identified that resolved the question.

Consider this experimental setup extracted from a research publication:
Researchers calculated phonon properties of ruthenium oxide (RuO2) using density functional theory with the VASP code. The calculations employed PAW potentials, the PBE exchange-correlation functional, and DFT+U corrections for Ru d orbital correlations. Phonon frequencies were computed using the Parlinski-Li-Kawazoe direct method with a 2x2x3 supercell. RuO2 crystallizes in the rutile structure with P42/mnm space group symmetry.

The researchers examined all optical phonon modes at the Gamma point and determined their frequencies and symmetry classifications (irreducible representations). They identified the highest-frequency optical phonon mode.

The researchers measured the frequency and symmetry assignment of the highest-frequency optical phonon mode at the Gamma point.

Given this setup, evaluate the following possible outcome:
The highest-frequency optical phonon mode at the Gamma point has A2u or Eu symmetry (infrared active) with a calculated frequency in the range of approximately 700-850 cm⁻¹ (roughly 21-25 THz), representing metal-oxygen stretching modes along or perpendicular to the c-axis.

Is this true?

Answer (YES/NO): NO